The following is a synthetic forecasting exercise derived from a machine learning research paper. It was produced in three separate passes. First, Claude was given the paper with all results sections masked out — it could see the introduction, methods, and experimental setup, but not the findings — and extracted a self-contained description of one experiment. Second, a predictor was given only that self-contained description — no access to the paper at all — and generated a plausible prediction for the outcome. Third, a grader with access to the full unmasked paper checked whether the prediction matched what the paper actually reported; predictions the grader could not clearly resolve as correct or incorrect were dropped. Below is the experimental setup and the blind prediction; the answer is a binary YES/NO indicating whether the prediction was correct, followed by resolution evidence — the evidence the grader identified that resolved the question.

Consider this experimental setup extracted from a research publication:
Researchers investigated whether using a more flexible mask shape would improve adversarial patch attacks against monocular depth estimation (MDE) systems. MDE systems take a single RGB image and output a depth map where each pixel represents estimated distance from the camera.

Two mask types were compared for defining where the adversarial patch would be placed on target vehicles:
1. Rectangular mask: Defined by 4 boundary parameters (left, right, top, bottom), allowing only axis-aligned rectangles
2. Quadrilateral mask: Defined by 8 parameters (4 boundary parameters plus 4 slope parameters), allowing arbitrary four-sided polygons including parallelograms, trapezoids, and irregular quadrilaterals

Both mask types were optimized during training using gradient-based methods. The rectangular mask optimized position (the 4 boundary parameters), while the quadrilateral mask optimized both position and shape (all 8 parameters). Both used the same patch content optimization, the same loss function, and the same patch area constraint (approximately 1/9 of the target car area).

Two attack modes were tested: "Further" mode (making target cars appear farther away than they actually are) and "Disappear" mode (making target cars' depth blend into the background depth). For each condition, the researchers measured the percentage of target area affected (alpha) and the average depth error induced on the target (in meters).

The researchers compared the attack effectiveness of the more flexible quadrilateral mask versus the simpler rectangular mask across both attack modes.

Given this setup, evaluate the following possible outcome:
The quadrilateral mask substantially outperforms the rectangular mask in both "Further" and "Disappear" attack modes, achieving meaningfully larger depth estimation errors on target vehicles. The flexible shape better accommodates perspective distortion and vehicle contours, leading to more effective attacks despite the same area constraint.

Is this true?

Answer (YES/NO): NO